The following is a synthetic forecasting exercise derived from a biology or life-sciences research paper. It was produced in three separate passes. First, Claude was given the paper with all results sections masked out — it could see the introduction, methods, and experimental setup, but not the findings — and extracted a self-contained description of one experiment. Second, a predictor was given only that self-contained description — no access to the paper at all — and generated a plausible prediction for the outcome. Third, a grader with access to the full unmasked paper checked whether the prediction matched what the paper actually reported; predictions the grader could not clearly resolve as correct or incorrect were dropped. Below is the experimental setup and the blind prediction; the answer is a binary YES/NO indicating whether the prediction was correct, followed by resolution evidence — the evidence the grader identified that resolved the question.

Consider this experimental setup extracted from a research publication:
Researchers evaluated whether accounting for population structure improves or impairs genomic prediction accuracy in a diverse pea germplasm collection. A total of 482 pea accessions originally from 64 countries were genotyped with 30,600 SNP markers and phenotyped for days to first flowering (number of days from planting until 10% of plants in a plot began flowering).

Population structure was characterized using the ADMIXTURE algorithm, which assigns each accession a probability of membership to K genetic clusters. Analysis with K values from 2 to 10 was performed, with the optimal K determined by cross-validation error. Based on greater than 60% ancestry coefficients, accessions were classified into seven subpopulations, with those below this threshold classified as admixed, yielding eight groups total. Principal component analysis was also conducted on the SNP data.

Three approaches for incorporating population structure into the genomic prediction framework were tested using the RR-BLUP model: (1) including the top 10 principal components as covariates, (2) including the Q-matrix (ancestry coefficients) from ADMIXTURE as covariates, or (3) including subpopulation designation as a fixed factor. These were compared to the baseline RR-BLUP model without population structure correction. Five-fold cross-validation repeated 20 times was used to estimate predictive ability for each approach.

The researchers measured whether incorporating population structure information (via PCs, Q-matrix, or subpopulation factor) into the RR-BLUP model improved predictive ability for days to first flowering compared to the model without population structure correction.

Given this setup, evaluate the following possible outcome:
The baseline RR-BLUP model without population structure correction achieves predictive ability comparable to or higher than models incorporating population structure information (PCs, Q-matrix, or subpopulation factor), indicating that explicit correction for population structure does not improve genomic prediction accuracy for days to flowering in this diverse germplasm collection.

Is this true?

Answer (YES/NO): NO